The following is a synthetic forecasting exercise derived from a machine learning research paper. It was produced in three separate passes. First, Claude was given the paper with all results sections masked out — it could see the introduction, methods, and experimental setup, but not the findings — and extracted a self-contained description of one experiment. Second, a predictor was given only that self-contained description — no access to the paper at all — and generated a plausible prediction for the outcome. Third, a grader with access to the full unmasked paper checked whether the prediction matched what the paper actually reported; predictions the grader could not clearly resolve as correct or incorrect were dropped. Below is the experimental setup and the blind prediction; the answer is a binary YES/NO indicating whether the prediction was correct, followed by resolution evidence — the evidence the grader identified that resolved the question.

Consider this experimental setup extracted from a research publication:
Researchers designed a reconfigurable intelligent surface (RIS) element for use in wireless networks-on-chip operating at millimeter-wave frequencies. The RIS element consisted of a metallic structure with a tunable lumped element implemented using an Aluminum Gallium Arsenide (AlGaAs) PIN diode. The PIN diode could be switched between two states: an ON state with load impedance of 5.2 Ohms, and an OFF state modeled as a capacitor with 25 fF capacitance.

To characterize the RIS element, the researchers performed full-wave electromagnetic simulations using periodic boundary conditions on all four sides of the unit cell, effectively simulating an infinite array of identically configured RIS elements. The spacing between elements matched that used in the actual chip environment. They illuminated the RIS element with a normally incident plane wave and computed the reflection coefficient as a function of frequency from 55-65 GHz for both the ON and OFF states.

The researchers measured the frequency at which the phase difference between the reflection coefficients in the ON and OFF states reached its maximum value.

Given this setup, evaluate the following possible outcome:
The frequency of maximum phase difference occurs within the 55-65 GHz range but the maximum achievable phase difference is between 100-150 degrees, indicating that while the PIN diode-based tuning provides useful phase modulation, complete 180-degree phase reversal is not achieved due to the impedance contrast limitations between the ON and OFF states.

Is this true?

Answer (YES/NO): NO